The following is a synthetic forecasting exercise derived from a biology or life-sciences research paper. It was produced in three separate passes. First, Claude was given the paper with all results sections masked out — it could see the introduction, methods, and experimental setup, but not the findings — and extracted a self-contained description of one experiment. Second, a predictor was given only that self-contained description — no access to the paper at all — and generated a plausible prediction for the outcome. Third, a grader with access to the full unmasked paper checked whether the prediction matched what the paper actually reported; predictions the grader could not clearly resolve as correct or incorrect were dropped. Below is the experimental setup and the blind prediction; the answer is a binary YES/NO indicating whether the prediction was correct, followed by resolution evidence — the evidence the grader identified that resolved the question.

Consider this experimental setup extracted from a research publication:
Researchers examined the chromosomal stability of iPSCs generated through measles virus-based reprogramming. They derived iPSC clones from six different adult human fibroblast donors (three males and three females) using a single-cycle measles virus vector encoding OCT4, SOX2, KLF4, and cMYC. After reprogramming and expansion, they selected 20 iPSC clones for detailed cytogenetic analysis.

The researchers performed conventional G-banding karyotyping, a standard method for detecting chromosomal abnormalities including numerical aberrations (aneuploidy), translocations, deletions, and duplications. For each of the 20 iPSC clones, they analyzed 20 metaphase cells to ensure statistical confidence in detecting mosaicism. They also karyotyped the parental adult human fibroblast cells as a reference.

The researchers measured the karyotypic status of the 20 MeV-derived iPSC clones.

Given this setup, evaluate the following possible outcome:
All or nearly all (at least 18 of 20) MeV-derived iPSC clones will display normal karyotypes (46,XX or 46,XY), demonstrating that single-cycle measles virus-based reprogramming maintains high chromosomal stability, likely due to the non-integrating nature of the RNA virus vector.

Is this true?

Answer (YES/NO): YES